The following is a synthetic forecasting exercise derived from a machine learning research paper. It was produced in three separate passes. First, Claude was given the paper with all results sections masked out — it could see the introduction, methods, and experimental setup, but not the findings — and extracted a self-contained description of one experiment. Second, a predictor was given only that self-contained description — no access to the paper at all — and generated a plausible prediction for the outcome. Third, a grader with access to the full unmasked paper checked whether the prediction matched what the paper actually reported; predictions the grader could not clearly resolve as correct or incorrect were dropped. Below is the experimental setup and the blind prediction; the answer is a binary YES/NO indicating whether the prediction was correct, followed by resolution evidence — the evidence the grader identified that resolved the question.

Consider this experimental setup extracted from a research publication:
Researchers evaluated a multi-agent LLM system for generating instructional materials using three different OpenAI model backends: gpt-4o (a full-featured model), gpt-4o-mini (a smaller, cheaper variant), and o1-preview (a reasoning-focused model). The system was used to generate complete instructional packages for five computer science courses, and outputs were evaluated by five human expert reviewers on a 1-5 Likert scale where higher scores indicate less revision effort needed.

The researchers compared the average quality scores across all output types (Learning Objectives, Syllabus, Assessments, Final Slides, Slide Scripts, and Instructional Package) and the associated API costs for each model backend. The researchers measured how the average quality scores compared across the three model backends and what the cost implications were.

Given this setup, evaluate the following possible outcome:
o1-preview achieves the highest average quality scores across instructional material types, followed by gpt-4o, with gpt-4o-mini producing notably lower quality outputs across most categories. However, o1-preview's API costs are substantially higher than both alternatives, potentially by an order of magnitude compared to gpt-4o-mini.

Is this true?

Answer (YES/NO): NO